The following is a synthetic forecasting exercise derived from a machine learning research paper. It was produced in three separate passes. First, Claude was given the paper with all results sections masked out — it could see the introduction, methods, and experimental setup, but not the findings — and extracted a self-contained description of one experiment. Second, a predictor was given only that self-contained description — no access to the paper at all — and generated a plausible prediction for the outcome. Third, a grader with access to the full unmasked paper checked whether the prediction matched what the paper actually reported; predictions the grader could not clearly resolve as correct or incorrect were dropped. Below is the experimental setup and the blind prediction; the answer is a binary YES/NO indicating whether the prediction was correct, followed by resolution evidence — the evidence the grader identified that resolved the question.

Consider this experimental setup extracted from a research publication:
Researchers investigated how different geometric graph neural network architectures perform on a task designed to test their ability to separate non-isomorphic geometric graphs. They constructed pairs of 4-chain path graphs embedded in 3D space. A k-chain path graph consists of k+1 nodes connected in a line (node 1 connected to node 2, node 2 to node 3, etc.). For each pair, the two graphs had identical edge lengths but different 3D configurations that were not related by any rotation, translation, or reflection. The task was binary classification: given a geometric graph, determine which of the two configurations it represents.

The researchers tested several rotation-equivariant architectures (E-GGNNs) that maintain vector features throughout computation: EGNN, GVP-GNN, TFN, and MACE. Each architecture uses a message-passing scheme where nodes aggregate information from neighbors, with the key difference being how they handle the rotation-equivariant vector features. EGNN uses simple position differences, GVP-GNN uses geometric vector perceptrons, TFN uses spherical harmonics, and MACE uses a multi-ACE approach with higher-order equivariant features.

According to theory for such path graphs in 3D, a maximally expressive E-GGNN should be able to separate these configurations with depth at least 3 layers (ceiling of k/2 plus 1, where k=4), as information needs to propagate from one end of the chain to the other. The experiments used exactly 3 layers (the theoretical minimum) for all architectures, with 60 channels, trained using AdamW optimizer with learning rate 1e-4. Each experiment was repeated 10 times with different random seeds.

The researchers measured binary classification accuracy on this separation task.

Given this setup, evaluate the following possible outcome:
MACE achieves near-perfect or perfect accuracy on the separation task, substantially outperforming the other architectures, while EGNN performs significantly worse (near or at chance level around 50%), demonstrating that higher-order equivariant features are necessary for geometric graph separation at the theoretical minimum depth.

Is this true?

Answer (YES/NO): NO